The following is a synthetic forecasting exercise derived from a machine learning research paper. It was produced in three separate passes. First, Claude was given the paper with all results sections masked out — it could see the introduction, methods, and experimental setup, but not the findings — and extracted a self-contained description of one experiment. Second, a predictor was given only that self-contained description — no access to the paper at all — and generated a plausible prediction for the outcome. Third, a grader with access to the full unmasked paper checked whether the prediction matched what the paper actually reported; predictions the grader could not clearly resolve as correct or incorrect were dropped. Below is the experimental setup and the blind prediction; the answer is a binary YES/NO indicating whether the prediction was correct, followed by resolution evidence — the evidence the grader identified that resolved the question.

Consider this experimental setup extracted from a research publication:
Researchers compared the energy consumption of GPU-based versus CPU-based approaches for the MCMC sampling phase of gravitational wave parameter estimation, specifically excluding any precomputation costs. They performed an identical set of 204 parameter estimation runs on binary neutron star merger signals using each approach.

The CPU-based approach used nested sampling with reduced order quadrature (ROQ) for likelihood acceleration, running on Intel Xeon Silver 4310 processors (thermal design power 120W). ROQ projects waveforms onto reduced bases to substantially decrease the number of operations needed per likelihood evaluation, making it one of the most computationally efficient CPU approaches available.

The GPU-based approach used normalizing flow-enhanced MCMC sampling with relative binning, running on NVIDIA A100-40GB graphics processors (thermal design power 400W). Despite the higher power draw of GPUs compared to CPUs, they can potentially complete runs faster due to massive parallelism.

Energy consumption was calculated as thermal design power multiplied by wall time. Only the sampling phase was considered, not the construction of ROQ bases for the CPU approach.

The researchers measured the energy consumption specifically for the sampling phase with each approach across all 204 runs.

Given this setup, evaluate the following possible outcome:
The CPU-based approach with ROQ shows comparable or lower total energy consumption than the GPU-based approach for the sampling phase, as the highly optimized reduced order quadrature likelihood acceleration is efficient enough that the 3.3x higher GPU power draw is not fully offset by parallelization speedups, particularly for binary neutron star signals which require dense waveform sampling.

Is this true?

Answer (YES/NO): YES